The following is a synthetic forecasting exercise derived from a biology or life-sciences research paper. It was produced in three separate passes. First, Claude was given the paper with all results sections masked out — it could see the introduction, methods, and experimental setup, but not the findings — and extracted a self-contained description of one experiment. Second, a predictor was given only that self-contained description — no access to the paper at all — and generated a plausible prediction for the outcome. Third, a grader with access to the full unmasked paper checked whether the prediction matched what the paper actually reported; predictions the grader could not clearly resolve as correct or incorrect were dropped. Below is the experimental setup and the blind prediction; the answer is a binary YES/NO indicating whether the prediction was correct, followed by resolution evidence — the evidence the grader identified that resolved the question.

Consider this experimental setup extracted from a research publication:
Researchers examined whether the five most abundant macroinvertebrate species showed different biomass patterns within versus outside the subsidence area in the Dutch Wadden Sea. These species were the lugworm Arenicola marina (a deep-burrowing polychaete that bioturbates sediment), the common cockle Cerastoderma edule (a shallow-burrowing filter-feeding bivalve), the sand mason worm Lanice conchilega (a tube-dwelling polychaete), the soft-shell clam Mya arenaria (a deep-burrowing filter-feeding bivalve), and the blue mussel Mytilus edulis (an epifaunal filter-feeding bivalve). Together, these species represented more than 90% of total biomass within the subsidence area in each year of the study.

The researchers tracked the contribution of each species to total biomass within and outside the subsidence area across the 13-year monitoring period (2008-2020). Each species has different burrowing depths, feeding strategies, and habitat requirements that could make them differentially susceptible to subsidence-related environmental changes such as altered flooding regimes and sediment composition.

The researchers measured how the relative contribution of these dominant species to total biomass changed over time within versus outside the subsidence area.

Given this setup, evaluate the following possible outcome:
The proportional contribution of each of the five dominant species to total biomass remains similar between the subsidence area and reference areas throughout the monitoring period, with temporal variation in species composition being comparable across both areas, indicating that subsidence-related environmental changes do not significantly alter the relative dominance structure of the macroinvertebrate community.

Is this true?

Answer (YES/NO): NO